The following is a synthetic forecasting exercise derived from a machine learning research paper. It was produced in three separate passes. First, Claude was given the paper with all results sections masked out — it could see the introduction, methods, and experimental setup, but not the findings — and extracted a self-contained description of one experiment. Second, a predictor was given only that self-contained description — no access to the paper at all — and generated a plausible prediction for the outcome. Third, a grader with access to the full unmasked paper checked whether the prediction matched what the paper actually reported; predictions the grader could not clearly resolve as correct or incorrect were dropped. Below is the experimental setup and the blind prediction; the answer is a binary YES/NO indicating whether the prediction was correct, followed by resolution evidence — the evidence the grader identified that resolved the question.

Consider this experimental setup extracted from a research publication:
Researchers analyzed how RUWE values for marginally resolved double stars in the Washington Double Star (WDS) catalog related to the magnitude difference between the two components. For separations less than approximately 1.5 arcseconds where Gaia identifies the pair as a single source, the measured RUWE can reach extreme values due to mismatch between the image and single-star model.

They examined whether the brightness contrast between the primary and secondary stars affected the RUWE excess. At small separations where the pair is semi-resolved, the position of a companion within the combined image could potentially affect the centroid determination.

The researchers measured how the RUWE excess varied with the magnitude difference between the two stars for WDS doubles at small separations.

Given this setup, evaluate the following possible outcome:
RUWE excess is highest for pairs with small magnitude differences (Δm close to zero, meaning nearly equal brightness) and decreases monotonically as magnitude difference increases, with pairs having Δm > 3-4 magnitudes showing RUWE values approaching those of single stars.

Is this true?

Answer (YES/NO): NO